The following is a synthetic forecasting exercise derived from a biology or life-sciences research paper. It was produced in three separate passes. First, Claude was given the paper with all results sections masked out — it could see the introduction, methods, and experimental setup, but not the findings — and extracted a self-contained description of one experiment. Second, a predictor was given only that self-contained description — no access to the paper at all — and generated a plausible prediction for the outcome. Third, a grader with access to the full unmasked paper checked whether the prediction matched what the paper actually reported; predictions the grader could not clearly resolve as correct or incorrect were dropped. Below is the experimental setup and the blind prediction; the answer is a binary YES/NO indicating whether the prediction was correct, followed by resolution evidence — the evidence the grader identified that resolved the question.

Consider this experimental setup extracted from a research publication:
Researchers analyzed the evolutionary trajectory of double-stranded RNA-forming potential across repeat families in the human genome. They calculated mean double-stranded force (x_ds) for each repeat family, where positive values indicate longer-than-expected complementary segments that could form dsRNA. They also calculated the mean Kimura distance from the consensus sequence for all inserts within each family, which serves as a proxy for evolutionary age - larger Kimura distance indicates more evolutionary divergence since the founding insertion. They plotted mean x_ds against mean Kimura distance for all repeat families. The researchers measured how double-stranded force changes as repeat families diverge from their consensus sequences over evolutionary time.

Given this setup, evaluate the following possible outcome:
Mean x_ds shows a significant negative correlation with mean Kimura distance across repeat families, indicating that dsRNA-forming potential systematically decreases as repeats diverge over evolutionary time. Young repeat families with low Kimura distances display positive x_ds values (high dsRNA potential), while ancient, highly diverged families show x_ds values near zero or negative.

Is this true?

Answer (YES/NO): YES